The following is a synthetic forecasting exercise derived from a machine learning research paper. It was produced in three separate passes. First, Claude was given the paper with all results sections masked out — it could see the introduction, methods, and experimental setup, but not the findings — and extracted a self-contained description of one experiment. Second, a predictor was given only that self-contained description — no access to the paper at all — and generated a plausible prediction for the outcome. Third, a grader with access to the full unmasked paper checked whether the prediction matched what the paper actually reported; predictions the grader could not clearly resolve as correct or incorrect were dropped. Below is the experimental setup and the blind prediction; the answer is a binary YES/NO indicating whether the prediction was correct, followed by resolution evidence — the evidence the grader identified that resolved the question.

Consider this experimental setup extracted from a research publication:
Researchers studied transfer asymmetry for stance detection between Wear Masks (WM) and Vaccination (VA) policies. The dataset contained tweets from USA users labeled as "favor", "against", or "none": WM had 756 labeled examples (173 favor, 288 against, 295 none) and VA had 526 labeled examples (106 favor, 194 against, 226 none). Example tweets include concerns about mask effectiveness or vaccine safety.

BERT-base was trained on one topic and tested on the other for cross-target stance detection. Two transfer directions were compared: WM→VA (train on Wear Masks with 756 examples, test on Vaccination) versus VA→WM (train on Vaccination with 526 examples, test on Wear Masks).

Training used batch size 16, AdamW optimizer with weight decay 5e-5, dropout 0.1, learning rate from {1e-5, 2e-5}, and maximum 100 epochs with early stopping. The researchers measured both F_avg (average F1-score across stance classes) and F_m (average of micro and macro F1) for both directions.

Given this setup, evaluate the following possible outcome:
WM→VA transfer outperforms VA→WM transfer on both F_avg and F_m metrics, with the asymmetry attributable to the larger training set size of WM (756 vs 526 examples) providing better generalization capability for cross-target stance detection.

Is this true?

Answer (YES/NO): NO